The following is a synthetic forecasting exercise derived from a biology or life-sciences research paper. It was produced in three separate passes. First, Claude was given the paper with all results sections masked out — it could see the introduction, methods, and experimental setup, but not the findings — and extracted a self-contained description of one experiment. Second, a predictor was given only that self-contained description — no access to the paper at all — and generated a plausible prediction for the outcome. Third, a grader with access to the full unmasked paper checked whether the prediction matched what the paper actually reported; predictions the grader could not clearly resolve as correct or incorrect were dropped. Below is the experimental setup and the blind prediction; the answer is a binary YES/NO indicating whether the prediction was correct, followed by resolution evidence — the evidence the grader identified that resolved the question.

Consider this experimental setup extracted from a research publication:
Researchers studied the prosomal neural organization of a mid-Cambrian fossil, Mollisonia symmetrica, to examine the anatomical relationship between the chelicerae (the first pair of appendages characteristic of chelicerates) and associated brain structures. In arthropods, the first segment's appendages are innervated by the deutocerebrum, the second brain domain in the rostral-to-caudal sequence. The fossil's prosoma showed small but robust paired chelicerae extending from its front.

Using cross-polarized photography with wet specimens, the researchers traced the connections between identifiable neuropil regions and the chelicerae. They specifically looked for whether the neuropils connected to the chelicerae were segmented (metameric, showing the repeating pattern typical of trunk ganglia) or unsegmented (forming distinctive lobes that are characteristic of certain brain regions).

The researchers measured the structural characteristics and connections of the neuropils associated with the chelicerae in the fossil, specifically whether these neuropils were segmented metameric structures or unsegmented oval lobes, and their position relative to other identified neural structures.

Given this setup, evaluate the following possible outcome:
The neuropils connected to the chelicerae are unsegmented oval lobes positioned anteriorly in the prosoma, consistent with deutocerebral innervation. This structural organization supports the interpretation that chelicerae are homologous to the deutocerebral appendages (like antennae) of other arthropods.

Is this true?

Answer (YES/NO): YES